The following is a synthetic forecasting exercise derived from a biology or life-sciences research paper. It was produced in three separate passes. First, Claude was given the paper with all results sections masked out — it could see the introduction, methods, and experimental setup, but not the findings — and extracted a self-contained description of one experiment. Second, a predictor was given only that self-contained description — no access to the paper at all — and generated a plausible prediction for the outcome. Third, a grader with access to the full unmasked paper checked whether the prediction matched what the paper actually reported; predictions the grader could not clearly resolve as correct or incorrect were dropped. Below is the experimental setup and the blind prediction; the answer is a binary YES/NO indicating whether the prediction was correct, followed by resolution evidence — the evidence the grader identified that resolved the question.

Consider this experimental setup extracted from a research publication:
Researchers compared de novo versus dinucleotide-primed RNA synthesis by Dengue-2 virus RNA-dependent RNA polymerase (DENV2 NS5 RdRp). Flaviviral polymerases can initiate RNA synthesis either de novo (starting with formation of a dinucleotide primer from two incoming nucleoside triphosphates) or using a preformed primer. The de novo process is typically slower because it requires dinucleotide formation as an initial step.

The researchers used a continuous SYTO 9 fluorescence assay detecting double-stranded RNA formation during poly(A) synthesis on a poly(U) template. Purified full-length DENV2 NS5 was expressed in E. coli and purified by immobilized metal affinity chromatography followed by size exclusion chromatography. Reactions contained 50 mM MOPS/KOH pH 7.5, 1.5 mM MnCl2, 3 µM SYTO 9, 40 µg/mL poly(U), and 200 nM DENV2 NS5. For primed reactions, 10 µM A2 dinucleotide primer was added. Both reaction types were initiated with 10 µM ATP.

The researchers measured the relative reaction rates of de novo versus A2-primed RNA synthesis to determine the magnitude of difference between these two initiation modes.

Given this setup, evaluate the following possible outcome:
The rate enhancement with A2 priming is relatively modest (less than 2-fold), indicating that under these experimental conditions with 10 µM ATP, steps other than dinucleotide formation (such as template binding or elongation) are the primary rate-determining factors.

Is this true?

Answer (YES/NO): NO